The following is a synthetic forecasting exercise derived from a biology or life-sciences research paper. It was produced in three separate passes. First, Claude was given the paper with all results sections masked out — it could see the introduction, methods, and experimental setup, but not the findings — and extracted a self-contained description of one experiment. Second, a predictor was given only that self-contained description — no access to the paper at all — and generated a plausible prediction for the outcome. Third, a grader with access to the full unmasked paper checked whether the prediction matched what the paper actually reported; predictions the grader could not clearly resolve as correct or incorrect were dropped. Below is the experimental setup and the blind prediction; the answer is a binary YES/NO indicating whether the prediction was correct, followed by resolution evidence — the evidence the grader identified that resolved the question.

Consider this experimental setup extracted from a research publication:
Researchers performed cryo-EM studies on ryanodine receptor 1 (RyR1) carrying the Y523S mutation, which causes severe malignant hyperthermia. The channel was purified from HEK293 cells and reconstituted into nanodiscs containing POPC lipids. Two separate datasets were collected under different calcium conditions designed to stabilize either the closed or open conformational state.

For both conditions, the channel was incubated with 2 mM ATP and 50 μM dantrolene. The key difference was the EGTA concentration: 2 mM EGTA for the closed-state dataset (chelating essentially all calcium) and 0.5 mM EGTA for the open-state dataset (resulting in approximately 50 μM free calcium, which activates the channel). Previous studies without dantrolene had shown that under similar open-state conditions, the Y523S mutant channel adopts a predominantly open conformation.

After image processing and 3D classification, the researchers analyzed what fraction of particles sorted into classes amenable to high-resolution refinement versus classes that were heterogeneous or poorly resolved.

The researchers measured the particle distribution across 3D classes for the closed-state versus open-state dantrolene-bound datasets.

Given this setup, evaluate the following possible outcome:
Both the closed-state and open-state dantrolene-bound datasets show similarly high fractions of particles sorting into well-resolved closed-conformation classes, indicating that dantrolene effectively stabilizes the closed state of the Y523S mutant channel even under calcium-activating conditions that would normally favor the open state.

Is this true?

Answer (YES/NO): NO